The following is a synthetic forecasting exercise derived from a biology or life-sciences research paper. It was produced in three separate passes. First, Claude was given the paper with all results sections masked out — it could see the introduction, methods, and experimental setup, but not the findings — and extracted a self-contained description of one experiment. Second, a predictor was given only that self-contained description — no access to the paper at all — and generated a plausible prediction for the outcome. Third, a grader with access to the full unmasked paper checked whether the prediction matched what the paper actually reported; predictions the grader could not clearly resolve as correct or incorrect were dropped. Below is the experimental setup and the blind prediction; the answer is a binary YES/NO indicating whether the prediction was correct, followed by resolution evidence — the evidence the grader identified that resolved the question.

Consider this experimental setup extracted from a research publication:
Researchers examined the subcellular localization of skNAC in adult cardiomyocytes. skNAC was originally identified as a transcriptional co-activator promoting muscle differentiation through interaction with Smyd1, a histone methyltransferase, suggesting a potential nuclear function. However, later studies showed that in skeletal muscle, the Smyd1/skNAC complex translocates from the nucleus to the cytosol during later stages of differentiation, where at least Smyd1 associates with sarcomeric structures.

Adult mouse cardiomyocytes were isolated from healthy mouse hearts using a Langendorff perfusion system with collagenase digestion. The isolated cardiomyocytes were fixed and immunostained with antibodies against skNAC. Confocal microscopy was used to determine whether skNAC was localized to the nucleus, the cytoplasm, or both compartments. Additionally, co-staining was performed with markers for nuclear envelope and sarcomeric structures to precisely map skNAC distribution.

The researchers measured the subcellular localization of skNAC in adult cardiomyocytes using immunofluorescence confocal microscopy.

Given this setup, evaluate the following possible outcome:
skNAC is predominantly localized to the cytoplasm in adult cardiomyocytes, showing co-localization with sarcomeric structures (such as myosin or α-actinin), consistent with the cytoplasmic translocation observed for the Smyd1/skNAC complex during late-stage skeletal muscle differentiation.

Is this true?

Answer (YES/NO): YES